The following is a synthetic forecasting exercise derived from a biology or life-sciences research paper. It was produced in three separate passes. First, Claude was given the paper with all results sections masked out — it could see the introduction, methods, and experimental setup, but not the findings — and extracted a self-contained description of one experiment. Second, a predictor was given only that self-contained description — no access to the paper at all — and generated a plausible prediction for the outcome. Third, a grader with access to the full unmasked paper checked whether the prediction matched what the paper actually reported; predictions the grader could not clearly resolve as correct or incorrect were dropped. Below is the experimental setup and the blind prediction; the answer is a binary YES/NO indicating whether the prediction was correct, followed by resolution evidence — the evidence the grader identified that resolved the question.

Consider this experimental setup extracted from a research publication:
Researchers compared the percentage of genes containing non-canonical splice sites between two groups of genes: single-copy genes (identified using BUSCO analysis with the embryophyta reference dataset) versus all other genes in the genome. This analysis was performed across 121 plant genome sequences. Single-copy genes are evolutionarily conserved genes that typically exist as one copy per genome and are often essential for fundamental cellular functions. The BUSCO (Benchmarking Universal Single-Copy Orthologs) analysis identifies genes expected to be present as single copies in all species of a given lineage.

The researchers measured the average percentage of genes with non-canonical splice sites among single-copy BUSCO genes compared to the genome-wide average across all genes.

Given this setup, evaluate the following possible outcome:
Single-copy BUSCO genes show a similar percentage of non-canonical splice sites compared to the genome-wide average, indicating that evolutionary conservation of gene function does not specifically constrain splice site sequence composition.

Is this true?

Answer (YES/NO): NO